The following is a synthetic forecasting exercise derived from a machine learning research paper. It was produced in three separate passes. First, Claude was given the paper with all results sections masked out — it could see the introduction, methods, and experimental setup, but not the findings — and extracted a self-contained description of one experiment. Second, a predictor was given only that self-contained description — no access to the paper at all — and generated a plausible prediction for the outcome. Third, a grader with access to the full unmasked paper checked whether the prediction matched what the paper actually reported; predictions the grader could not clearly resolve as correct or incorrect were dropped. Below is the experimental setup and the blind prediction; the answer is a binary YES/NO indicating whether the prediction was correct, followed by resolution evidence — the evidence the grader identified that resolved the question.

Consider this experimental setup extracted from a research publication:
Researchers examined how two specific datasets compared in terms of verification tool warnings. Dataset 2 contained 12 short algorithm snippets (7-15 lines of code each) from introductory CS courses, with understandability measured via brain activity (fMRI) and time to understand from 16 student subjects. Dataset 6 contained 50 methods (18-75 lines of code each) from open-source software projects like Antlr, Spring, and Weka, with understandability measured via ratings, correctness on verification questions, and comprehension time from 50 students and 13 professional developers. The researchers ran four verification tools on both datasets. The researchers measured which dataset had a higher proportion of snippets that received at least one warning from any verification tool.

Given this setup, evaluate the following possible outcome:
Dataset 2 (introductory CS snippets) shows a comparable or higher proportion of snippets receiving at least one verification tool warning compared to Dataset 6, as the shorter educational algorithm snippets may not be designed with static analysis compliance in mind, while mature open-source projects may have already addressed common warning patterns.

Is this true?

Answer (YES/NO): NO